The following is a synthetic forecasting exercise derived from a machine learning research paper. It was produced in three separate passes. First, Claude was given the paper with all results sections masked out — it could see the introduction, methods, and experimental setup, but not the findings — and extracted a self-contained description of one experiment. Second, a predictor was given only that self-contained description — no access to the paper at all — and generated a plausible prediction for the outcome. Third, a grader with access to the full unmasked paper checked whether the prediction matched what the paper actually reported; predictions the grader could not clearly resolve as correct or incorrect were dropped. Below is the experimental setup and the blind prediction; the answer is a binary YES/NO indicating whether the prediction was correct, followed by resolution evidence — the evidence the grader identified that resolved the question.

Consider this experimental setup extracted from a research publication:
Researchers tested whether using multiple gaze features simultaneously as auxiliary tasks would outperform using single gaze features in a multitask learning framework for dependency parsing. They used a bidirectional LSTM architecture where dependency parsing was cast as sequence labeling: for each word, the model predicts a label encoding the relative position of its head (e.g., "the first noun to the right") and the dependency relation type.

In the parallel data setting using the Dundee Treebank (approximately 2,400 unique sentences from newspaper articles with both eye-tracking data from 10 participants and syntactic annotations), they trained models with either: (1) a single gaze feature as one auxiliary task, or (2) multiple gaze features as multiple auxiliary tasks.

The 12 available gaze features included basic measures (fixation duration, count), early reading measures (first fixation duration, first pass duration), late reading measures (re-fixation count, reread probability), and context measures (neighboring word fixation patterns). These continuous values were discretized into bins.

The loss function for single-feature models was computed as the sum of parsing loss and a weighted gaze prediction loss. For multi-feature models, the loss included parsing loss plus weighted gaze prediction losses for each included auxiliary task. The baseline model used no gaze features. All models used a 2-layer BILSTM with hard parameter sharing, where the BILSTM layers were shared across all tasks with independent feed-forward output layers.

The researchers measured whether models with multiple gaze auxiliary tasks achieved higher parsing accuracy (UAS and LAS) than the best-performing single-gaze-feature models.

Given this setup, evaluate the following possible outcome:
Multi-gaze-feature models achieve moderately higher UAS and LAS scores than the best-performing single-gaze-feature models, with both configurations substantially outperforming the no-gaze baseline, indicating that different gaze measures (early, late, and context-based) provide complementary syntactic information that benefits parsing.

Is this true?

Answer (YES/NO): NO